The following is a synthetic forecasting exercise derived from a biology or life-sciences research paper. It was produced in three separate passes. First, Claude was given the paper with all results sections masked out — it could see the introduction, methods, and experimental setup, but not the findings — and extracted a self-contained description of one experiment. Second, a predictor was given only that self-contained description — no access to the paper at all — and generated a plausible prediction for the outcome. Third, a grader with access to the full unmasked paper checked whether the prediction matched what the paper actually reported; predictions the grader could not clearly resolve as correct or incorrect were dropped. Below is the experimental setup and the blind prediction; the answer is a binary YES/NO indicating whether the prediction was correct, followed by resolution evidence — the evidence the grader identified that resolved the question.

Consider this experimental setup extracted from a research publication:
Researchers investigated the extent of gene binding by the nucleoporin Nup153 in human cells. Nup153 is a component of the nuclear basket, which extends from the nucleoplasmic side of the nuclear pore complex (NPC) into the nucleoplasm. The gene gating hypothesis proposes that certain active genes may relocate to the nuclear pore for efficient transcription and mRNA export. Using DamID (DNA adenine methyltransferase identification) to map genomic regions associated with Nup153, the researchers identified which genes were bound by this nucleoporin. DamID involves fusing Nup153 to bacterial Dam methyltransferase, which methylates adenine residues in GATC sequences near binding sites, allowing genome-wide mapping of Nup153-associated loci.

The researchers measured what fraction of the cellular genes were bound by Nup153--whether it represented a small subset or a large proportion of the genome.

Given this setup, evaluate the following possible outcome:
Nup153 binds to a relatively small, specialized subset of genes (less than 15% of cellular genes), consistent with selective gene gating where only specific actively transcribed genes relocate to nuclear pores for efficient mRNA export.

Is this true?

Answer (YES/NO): YES